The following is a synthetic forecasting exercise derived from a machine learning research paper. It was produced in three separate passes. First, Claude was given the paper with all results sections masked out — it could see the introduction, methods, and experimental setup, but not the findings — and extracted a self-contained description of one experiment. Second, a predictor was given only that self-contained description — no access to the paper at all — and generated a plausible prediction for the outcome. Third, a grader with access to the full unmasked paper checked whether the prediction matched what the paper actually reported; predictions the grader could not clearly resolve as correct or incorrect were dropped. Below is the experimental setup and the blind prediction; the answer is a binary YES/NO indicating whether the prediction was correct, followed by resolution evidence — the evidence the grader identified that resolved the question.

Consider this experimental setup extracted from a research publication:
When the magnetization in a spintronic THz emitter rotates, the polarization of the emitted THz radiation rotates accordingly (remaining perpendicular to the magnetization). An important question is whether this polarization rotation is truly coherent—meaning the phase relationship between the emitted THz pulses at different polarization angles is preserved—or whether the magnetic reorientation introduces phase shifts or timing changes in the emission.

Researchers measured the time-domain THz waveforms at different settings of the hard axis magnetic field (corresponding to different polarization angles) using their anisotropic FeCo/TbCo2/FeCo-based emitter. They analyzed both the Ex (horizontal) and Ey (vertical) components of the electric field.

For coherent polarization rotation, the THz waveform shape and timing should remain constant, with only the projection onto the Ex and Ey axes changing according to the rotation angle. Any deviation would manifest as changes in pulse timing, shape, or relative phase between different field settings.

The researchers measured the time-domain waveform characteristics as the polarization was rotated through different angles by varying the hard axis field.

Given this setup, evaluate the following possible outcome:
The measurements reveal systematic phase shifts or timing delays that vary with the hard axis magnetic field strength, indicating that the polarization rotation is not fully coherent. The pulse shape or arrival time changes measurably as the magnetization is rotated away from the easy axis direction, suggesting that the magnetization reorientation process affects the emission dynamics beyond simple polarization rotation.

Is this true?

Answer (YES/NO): NO